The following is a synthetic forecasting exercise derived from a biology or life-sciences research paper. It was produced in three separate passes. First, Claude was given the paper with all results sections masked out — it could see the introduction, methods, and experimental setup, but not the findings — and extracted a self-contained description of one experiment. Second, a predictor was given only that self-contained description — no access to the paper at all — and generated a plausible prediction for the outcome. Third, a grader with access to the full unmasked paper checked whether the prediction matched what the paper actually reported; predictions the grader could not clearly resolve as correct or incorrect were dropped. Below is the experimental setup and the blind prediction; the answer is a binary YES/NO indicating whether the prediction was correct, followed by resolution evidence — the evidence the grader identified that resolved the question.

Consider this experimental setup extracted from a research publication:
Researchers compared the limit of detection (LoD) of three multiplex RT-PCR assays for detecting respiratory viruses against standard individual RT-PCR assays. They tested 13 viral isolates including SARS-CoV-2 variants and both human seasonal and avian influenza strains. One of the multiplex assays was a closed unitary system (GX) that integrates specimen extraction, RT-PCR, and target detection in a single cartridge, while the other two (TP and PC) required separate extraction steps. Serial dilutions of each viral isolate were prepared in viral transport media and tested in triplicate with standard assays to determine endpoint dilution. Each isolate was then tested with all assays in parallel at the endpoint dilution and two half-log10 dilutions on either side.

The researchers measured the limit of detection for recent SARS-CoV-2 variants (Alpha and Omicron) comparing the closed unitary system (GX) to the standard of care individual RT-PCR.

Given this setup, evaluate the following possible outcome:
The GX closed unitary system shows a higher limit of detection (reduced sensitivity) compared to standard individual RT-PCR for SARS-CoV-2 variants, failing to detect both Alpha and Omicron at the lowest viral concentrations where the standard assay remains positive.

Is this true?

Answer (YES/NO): YES